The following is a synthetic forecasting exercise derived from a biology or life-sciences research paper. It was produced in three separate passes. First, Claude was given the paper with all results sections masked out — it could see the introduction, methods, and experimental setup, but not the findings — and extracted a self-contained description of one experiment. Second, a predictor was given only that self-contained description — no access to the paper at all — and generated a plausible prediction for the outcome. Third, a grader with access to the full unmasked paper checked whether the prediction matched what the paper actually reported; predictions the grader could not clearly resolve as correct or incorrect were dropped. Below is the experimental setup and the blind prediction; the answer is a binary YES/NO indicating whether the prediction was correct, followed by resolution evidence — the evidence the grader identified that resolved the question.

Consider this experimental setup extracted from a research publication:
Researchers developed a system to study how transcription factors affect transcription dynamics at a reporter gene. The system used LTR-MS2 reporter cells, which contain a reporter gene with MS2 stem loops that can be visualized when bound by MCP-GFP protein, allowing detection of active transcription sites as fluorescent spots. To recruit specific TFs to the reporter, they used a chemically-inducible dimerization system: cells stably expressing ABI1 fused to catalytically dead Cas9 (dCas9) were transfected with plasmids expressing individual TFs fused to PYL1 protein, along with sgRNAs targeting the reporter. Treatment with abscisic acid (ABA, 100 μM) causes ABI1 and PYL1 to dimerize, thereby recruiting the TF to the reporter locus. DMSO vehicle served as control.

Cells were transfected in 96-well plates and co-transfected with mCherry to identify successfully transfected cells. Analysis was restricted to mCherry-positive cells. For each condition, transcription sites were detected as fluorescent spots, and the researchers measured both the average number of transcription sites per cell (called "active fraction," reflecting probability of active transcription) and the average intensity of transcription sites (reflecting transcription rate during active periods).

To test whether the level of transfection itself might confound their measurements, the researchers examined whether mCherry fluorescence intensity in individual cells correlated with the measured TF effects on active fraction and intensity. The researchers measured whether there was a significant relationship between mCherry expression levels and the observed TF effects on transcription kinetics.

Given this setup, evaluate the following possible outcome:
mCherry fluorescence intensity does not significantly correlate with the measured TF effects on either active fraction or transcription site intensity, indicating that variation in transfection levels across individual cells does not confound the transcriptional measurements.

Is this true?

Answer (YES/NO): YES